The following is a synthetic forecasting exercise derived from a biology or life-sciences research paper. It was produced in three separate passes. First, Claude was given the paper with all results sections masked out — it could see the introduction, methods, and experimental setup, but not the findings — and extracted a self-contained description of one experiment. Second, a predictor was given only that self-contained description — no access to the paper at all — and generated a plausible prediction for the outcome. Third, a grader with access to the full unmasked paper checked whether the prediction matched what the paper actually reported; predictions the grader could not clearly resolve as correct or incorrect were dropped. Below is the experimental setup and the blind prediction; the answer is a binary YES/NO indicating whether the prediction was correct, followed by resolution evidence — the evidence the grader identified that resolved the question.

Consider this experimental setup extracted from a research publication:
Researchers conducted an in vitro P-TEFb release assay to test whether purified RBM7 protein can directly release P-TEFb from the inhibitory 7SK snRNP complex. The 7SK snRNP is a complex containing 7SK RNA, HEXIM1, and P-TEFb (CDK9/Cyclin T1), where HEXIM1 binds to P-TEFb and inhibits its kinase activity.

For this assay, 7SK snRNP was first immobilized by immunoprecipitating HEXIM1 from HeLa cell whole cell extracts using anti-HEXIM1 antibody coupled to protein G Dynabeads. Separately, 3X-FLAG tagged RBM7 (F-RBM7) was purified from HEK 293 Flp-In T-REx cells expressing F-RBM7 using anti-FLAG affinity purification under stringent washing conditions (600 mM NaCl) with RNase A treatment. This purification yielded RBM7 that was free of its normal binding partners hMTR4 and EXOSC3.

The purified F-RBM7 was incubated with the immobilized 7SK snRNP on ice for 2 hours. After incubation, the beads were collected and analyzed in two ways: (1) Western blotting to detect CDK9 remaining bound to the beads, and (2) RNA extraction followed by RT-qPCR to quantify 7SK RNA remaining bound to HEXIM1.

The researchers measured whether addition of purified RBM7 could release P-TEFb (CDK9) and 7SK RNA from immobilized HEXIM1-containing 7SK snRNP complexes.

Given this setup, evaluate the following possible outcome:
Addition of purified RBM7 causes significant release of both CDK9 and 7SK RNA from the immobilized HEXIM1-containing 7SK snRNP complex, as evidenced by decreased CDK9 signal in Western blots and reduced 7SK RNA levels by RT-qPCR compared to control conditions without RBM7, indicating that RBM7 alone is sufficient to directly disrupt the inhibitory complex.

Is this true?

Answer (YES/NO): YES